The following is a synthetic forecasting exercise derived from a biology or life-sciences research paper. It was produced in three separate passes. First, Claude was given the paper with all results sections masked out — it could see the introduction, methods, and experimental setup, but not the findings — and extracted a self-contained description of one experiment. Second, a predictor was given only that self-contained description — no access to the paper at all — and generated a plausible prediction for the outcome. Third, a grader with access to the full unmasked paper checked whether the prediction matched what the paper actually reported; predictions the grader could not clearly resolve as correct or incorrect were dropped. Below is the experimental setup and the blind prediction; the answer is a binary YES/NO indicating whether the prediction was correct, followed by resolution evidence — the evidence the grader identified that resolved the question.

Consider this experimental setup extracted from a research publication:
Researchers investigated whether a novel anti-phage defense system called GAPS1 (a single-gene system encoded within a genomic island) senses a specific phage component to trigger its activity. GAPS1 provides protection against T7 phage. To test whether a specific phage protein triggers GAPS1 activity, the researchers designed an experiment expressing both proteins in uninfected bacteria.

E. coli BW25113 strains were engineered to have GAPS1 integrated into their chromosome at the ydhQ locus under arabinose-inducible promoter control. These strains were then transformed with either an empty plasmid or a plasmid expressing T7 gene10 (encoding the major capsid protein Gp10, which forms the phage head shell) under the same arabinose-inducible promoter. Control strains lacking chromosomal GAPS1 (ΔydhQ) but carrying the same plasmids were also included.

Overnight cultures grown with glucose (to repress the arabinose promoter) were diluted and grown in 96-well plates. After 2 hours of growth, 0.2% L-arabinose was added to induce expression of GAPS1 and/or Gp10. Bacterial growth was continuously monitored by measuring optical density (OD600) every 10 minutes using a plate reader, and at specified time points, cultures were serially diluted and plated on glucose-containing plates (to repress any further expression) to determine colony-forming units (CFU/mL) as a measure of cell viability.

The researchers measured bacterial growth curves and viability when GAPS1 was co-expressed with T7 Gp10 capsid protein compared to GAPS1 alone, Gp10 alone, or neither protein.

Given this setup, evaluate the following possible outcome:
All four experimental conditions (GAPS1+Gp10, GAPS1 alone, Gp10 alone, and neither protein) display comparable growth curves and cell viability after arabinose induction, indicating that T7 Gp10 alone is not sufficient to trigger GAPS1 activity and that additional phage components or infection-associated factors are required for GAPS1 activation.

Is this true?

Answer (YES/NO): NO